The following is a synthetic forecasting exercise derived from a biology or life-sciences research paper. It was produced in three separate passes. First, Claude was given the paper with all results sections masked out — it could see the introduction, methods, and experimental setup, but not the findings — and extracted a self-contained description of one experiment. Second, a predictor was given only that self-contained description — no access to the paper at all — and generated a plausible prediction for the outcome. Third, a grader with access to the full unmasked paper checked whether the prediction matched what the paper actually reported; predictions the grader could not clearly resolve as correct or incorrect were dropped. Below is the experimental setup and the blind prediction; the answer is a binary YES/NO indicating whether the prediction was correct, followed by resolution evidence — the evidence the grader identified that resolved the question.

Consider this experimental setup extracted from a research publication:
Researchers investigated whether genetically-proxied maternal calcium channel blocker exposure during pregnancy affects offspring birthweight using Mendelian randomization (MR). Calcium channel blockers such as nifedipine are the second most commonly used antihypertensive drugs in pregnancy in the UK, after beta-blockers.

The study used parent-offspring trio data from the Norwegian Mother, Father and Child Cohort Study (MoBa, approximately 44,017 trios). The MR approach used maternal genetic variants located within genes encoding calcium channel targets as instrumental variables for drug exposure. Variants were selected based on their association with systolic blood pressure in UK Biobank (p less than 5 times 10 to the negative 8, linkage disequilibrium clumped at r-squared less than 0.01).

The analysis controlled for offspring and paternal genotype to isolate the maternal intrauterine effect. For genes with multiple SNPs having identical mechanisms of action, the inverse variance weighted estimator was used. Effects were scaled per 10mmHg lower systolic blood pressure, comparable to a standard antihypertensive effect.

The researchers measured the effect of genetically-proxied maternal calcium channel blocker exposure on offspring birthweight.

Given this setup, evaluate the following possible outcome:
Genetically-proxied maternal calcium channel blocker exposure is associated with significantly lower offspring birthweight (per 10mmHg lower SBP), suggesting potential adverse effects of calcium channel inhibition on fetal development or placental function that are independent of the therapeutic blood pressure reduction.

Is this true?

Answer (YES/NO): NO